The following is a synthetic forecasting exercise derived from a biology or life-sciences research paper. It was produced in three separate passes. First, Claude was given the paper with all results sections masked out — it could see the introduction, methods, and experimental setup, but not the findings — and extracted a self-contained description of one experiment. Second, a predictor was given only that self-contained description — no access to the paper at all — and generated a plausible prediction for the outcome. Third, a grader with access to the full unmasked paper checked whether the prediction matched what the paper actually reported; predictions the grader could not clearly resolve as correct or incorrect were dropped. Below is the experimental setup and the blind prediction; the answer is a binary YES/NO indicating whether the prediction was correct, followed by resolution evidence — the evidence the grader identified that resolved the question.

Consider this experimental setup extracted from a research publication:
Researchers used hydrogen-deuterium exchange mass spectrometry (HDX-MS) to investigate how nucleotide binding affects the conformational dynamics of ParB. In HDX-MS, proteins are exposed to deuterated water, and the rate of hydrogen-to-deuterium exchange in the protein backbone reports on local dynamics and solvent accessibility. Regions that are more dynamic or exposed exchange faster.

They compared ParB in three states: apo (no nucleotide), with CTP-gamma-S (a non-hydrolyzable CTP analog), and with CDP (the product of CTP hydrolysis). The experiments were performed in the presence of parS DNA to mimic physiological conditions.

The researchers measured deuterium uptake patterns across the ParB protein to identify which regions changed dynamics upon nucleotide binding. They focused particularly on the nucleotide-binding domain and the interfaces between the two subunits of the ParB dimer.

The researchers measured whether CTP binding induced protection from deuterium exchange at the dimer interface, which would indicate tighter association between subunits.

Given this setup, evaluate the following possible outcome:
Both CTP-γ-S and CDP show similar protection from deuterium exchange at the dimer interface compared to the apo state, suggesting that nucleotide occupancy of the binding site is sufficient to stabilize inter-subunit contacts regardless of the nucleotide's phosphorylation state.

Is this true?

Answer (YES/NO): NO